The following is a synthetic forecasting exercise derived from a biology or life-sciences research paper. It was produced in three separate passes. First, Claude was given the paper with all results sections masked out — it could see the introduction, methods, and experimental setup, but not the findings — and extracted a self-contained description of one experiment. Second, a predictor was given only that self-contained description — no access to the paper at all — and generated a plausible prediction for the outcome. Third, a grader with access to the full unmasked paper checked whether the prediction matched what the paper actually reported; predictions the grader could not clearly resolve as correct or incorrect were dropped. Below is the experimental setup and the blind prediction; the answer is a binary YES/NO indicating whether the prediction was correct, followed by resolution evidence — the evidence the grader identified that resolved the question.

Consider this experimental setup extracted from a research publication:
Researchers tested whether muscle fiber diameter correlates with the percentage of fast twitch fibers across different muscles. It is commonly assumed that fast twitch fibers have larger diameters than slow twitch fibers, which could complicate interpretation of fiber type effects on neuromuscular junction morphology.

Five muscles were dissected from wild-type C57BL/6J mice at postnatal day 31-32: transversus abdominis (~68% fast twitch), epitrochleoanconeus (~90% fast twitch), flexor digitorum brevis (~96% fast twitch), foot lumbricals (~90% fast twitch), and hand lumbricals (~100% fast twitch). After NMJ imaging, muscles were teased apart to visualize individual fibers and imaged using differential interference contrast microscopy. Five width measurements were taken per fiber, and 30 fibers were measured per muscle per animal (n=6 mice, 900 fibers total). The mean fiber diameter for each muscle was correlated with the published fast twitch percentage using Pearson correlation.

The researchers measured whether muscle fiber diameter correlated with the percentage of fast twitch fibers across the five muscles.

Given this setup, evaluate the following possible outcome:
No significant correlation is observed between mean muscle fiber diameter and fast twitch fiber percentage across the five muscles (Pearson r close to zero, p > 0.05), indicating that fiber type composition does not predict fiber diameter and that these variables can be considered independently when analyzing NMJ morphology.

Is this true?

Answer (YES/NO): YES